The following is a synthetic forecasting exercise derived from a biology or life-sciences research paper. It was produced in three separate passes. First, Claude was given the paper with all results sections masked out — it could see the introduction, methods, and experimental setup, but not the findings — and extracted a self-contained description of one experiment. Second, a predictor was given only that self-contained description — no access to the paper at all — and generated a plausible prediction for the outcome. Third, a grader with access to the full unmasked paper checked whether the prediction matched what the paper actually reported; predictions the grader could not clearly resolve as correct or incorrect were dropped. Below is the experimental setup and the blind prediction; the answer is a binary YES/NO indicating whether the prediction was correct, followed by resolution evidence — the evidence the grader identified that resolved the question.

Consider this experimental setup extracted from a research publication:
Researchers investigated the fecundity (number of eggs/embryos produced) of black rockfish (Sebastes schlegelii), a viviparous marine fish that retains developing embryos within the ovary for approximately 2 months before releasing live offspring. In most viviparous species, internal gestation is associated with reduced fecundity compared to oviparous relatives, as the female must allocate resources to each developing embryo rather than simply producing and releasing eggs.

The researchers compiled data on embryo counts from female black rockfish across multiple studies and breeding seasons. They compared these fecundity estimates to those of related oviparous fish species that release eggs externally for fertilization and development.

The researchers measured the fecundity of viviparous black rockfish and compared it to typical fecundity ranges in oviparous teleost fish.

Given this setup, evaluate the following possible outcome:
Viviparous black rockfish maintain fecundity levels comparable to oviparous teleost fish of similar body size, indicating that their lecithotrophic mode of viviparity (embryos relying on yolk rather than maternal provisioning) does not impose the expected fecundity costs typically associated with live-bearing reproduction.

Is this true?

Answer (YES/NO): NO